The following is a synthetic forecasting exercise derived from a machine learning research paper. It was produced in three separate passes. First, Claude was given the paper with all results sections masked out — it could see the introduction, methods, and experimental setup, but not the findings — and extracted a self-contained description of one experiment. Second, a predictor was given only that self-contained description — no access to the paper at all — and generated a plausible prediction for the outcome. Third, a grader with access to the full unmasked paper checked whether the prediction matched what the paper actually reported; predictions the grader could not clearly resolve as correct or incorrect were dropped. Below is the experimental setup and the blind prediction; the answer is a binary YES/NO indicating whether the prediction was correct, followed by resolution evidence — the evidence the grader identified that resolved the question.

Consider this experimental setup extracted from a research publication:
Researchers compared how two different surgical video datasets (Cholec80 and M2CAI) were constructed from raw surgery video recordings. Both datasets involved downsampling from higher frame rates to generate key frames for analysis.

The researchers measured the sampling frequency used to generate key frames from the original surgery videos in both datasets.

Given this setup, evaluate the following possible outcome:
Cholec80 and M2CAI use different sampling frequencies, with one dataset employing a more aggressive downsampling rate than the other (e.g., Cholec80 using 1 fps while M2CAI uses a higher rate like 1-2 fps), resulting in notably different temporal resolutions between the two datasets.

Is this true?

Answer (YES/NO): NO